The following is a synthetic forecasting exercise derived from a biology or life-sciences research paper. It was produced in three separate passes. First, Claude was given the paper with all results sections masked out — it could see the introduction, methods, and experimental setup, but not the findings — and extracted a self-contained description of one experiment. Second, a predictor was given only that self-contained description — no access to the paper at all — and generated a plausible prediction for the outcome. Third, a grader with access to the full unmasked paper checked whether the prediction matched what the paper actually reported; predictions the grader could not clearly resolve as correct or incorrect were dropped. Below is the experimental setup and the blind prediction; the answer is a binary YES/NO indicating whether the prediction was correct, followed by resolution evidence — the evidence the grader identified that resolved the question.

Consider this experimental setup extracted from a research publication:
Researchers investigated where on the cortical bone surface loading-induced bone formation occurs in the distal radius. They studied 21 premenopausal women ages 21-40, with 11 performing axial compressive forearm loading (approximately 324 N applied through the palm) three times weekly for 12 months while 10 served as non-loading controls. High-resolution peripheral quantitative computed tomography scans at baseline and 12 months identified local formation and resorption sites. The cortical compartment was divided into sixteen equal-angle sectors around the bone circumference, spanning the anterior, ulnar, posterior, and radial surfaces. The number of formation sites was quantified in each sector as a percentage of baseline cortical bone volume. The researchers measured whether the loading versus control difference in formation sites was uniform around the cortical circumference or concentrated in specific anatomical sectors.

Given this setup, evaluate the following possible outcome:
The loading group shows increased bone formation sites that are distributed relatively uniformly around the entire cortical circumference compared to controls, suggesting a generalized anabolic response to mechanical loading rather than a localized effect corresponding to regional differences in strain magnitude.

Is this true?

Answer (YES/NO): NO